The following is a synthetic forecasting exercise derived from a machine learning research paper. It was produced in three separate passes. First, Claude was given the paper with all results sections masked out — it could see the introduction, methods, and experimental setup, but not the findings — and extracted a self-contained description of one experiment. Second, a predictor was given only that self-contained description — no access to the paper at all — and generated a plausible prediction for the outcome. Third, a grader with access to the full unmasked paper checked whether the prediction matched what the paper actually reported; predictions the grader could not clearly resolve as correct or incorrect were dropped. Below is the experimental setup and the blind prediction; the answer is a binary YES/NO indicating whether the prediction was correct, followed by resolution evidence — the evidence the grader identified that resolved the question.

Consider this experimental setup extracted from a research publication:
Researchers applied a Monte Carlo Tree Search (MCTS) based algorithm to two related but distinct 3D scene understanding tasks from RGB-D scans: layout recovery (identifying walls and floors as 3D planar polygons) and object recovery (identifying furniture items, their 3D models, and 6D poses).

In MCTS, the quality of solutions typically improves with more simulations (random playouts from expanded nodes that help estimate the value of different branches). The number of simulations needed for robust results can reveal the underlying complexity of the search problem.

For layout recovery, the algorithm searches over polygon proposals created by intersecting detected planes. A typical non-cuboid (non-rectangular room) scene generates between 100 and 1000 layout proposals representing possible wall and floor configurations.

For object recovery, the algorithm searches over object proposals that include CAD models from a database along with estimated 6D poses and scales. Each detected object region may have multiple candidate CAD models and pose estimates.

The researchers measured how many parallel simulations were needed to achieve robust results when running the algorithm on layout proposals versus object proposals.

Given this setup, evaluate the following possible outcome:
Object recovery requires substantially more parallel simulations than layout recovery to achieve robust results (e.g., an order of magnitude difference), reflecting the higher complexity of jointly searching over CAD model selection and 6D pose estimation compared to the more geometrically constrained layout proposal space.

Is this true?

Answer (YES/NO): YES